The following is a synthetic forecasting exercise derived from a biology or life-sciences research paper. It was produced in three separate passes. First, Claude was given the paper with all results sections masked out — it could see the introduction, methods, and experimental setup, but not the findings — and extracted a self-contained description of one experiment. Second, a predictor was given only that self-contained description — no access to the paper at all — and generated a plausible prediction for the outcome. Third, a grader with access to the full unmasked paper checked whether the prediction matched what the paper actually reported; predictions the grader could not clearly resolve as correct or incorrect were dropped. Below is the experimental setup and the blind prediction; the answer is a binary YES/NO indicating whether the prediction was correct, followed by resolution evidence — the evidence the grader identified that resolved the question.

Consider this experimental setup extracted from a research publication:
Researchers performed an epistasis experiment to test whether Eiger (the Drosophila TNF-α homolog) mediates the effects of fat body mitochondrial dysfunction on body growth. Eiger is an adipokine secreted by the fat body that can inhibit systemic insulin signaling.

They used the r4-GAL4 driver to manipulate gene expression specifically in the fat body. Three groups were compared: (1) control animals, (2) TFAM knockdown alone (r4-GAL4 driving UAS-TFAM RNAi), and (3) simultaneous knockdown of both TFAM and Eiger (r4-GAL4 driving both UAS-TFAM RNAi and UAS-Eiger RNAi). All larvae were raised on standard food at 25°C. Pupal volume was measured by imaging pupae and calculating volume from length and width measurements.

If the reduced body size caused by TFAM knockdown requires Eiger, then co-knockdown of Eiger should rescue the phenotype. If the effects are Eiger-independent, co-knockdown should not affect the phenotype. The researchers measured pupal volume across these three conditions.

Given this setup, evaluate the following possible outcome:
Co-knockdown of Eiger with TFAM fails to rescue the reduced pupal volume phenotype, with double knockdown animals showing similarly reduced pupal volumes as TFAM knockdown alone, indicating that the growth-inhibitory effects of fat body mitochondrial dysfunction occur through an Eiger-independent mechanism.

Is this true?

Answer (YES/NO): NO